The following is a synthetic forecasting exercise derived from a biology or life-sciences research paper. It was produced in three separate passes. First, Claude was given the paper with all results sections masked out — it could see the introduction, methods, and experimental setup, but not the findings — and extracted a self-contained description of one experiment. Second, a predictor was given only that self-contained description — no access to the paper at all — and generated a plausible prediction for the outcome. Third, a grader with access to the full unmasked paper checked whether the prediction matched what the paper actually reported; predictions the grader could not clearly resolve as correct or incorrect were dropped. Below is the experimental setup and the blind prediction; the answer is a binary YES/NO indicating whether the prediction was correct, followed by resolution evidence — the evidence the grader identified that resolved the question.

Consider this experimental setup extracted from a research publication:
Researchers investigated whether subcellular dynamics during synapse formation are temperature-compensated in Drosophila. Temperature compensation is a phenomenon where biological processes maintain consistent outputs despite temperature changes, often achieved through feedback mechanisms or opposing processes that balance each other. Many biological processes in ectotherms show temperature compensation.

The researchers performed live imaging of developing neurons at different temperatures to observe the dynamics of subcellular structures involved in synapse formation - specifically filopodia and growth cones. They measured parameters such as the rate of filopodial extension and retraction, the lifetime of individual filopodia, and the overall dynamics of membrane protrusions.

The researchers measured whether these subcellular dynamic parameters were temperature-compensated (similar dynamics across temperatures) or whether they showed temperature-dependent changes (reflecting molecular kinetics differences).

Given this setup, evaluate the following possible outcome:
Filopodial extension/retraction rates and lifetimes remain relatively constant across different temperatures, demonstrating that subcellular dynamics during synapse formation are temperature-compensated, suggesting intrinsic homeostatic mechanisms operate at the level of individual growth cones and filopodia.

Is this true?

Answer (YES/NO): NO